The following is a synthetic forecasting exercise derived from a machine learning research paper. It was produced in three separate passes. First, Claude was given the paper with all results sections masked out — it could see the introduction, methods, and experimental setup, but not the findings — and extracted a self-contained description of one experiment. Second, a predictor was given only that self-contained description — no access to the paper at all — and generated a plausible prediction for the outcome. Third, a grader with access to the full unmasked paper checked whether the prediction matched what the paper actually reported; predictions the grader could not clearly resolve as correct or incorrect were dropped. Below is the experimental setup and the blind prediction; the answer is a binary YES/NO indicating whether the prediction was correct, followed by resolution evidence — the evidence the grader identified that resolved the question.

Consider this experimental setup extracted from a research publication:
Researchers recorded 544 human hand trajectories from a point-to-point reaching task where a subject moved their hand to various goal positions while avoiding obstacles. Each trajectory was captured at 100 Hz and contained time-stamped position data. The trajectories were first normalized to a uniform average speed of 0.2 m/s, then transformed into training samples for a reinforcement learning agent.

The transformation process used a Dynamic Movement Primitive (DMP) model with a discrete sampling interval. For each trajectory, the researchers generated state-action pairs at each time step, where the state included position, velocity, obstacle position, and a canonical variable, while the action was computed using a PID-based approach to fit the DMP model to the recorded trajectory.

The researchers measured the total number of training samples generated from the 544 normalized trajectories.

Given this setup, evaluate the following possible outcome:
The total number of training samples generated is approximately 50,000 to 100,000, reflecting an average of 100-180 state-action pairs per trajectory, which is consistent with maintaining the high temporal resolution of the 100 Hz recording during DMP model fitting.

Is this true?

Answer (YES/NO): NO